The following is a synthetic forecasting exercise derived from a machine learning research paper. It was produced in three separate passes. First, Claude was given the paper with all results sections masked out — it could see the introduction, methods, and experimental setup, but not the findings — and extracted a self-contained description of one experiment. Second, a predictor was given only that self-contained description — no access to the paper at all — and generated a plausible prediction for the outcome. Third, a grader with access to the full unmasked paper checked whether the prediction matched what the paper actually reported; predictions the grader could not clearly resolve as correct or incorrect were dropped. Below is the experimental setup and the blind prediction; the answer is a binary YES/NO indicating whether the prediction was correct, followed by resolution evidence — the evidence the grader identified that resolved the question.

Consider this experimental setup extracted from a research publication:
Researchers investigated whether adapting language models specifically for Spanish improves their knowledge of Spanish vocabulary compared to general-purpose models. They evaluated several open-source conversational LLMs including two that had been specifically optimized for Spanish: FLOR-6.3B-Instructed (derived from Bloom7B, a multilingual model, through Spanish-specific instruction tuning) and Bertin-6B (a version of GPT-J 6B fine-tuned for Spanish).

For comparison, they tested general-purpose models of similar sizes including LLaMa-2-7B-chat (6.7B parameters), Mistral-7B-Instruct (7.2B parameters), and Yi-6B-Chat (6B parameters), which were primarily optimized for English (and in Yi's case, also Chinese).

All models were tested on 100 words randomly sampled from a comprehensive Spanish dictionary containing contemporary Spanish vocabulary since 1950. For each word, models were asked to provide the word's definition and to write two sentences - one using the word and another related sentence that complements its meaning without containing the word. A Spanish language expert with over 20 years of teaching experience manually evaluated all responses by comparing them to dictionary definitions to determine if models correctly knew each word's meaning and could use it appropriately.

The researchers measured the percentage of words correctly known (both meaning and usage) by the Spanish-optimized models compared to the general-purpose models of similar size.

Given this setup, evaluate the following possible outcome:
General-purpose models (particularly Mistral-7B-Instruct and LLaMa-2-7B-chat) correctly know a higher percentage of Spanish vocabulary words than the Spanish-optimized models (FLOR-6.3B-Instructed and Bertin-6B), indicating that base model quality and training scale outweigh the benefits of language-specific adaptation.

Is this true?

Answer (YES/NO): YES